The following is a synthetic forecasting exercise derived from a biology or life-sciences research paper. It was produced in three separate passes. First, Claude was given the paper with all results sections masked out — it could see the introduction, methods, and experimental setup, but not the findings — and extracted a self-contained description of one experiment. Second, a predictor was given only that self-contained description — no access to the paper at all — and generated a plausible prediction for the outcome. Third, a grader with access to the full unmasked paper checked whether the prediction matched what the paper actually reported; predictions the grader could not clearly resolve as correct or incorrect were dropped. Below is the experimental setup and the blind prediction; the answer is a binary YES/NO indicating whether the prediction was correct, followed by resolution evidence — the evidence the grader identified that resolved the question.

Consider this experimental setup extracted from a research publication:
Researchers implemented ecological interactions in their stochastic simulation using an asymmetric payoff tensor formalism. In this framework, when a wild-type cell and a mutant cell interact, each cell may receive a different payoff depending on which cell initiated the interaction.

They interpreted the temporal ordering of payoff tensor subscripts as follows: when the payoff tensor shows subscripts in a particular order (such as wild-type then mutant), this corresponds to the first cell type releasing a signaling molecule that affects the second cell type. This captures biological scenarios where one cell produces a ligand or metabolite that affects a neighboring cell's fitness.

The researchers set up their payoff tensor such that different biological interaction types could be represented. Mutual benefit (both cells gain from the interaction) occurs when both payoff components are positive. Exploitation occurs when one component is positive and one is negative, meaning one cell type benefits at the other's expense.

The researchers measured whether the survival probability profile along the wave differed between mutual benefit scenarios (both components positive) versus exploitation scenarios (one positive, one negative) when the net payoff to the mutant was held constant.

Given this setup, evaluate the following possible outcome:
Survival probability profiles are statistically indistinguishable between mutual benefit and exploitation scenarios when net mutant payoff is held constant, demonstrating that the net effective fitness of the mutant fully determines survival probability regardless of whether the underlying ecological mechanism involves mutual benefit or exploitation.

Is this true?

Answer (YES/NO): NO